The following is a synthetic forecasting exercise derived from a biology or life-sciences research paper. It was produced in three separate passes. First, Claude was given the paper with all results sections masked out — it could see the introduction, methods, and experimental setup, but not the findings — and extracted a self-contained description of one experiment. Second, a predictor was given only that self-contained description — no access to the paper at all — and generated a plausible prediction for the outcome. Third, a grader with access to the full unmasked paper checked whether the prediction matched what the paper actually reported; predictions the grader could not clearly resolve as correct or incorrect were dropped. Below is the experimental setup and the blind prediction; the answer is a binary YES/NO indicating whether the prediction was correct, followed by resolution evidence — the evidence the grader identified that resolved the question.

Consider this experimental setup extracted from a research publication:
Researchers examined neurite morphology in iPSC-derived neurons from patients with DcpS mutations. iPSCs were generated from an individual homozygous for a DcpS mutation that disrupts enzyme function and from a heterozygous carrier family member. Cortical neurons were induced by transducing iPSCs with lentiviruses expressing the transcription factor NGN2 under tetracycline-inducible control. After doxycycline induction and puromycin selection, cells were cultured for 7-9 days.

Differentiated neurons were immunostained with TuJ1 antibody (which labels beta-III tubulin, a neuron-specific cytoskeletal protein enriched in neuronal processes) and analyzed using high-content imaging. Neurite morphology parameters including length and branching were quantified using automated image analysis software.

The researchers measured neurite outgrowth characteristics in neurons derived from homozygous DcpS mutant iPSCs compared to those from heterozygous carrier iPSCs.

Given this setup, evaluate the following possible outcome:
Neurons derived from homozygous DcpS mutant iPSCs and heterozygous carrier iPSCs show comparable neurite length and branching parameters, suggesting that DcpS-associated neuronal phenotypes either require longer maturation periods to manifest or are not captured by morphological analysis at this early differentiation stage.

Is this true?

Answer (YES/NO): NO